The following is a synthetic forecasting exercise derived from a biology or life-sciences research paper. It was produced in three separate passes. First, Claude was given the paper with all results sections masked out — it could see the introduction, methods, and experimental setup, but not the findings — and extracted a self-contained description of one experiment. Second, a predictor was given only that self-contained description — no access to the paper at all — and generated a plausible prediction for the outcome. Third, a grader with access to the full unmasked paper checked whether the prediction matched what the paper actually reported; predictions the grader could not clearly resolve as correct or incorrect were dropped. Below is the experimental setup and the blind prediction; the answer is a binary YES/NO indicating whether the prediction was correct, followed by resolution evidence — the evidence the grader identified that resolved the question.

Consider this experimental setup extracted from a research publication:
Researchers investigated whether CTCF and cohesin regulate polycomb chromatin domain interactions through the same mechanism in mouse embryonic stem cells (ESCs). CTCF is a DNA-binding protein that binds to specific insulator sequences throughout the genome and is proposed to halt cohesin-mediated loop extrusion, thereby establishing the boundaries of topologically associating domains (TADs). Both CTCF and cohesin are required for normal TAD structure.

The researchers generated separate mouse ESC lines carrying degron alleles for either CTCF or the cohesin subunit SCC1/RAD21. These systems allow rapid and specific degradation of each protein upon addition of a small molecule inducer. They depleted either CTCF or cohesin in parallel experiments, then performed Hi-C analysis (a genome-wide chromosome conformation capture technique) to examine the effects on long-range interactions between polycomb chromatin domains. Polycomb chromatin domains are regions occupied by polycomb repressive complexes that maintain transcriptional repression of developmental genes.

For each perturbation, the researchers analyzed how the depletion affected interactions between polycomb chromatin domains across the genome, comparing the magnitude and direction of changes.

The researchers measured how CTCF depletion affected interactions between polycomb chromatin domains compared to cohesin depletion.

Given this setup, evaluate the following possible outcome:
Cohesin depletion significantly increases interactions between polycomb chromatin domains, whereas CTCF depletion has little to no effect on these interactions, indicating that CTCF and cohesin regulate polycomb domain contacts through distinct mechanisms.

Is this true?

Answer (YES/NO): YES